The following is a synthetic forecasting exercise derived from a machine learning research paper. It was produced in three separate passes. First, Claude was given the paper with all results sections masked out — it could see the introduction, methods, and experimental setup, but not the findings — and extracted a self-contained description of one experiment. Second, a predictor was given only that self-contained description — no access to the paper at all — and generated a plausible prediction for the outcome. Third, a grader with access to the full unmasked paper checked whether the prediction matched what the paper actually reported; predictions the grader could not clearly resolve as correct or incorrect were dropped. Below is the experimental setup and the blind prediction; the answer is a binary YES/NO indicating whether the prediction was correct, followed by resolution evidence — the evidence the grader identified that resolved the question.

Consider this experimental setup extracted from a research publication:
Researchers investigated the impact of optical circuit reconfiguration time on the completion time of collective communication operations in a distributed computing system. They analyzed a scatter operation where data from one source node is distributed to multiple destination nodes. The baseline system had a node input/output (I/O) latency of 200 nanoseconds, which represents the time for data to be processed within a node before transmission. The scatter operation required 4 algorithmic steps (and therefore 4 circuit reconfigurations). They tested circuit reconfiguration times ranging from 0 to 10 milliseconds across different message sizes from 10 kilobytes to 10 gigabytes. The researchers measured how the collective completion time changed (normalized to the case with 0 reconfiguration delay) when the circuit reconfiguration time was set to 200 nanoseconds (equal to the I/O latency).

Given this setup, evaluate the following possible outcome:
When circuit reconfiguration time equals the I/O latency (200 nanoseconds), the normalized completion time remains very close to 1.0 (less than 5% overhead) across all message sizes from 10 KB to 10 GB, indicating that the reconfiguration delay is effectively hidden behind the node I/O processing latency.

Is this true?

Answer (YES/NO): YES